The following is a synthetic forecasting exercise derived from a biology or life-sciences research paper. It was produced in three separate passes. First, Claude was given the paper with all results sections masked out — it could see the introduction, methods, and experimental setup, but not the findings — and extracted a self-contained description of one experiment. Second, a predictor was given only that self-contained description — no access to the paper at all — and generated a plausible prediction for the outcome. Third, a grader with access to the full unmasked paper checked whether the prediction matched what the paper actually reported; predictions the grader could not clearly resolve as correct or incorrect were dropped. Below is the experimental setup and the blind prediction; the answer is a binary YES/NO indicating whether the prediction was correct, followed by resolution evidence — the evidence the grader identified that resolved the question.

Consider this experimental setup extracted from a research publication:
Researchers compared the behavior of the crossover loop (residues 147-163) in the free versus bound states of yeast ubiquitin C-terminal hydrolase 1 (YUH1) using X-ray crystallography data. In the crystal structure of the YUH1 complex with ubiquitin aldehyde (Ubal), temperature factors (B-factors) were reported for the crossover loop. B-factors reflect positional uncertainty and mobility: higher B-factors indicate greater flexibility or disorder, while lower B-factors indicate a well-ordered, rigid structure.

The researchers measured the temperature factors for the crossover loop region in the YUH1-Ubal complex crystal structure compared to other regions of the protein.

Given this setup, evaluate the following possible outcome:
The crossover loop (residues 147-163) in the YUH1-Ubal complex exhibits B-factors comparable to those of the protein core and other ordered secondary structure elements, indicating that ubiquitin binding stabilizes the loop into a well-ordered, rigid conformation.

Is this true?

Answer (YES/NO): YES